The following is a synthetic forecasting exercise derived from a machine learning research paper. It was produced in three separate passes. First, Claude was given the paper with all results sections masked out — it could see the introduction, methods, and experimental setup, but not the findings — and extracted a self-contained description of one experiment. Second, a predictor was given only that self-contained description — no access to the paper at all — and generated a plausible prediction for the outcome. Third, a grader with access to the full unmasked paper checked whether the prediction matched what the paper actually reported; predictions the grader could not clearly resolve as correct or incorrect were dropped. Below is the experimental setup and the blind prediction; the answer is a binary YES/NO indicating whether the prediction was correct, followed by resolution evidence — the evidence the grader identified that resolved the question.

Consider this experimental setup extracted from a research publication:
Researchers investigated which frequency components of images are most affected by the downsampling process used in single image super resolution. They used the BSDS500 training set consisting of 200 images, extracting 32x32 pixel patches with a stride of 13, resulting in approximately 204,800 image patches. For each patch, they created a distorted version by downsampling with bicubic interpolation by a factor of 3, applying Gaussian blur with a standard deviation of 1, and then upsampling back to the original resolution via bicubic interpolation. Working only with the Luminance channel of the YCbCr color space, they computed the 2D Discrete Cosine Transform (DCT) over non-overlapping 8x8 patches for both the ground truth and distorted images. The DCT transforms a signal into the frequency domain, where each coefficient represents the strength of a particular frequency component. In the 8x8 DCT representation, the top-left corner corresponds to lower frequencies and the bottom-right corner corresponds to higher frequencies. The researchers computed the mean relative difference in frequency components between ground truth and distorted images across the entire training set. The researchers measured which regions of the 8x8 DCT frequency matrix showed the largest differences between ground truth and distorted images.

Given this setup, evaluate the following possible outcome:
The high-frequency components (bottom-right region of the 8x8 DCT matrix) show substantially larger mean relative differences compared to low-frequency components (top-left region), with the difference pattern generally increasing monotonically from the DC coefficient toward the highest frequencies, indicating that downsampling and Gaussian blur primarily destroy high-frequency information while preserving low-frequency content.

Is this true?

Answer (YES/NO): NO